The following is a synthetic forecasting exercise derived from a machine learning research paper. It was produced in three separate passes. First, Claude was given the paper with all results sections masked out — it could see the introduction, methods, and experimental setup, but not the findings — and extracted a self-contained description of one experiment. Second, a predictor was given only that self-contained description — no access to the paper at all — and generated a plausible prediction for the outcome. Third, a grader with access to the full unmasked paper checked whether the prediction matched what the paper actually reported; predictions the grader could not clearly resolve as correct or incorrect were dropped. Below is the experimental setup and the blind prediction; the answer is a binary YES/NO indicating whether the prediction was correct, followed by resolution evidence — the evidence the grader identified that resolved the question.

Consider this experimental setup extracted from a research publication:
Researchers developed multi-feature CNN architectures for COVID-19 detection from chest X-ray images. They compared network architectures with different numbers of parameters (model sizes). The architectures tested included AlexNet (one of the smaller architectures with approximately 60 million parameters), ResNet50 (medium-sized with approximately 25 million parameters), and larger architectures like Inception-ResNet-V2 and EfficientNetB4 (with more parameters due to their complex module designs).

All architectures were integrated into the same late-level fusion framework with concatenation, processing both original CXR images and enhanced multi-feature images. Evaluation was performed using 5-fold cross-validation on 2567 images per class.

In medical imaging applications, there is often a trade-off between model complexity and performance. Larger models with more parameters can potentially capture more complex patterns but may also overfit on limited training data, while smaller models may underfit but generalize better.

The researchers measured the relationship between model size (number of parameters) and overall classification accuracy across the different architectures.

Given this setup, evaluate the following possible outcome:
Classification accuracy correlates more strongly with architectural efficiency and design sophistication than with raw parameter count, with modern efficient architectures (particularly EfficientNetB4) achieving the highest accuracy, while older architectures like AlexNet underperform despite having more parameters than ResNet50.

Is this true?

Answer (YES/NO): NO